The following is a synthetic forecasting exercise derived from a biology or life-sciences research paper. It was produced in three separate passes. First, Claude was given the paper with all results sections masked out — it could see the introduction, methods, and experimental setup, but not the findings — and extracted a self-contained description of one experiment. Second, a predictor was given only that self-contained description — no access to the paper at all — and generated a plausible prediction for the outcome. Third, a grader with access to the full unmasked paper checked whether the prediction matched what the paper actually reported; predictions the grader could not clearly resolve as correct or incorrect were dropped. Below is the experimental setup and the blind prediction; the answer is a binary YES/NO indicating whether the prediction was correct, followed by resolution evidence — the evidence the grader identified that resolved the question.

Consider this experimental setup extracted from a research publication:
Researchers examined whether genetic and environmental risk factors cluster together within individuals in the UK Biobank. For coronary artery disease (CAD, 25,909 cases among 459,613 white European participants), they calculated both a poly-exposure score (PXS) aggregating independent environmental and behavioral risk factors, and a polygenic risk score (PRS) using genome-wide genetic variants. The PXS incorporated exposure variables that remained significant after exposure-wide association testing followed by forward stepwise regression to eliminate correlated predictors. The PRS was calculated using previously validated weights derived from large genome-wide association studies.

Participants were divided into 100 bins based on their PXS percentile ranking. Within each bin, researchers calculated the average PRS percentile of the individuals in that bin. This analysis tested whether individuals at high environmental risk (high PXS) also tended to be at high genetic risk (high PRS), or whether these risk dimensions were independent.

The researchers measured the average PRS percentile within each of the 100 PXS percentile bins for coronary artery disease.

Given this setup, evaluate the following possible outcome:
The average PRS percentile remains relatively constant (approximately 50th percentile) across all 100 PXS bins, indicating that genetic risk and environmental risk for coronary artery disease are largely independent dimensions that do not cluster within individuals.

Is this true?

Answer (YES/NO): NO